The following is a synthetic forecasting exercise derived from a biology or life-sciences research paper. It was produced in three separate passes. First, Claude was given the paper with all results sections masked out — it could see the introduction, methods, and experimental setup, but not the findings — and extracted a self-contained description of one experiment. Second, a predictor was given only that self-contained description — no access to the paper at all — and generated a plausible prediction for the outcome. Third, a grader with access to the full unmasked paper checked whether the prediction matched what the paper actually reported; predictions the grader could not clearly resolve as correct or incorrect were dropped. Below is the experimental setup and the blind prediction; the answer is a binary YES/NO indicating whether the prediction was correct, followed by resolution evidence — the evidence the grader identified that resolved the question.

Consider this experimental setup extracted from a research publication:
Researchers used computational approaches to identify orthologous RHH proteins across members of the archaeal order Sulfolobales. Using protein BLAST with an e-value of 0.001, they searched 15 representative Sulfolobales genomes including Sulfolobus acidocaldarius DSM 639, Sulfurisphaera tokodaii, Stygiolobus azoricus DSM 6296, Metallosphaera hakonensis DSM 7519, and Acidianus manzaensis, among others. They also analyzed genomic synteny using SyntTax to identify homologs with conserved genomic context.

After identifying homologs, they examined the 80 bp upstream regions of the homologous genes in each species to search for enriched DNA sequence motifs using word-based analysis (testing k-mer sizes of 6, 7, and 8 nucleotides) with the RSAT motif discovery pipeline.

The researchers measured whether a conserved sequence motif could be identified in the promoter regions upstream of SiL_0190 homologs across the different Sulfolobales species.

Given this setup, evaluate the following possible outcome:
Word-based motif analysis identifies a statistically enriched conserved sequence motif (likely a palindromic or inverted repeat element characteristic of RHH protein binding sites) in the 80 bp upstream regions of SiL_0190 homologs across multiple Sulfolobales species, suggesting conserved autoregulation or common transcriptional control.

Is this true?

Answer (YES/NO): NO